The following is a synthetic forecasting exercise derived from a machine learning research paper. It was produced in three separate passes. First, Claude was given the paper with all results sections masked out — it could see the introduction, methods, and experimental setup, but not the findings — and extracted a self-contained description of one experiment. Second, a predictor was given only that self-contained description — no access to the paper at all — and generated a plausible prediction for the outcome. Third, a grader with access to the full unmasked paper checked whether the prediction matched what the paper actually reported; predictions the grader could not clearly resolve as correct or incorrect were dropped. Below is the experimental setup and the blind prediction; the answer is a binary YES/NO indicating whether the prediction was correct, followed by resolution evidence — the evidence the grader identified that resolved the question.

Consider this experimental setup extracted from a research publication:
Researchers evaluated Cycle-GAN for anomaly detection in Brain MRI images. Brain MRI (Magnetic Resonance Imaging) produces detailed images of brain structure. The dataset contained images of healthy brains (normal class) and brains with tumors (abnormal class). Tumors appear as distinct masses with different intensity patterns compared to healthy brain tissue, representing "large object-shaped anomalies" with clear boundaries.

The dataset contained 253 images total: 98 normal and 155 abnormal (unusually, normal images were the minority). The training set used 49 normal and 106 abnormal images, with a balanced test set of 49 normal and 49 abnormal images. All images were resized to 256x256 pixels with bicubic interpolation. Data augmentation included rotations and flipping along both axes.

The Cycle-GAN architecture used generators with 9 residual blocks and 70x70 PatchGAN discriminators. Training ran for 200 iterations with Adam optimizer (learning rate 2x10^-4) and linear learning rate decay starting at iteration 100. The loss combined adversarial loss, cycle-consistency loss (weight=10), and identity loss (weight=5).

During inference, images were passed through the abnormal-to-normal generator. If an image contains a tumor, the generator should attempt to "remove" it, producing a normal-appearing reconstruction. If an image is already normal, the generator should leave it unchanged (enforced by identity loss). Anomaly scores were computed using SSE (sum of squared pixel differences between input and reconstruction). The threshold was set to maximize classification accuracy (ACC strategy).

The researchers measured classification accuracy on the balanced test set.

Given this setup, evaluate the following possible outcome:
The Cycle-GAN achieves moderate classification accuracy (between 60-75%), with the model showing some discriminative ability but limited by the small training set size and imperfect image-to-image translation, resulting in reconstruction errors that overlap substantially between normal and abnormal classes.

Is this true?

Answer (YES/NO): NO